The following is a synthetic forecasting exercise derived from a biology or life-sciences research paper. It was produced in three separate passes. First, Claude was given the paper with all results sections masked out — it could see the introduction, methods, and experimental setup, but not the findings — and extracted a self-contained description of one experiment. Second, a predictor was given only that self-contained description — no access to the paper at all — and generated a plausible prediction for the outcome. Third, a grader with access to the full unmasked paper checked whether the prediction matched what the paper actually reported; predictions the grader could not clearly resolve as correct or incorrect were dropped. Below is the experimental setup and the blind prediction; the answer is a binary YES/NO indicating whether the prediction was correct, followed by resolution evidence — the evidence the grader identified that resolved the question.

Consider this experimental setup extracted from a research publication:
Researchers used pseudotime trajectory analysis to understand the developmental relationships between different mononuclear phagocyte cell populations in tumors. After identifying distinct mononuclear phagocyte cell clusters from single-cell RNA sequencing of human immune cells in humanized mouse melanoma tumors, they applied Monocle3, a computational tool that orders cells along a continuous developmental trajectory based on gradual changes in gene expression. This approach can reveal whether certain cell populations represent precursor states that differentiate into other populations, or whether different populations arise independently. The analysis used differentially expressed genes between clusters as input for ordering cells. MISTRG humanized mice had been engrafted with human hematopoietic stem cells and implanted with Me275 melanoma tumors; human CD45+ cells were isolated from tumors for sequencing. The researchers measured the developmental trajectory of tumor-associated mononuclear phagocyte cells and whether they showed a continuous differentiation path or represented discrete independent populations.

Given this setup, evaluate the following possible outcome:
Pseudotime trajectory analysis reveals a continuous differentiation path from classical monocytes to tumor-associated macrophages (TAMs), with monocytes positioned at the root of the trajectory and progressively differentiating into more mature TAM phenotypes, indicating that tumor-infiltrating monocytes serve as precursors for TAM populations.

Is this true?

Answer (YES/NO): NO